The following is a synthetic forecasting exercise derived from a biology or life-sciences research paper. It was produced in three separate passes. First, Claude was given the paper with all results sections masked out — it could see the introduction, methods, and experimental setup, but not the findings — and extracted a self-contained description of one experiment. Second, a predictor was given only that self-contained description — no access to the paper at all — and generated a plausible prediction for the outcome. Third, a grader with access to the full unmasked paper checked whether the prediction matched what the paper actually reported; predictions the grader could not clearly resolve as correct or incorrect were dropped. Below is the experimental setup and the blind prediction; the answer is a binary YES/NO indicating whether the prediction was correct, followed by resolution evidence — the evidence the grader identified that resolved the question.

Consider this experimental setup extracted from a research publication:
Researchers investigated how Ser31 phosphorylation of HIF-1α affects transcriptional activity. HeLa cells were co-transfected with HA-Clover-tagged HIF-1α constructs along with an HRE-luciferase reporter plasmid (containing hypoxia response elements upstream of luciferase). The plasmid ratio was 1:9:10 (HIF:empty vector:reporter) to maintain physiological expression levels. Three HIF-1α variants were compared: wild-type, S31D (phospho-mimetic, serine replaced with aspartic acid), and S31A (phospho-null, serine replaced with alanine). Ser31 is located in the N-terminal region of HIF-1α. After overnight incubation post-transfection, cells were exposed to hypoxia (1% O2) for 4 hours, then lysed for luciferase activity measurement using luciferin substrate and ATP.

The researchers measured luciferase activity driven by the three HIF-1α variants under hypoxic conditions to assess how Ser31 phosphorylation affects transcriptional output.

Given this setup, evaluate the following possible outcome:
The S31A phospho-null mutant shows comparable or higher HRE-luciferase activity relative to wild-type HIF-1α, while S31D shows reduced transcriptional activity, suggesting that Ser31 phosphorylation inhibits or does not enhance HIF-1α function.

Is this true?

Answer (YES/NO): YES